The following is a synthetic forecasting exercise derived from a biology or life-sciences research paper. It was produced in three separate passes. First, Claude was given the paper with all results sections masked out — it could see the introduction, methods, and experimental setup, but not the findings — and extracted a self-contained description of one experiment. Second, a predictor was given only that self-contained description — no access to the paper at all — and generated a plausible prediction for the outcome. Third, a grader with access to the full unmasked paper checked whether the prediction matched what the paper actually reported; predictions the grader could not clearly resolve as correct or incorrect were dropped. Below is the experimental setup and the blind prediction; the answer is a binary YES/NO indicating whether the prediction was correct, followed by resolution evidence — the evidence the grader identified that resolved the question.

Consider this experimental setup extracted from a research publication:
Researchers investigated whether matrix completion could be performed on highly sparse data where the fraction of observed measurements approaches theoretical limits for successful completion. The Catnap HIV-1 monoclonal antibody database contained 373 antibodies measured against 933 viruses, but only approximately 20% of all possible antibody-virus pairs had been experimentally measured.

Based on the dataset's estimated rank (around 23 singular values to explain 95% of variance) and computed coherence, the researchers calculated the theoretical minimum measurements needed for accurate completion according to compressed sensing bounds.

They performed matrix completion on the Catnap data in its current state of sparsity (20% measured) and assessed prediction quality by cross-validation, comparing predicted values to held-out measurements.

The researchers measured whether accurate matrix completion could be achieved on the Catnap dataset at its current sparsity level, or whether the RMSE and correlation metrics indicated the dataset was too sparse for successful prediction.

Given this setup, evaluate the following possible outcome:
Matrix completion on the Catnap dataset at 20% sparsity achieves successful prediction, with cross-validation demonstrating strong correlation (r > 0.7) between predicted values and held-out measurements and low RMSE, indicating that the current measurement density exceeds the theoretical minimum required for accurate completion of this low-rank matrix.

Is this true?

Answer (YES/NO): NO